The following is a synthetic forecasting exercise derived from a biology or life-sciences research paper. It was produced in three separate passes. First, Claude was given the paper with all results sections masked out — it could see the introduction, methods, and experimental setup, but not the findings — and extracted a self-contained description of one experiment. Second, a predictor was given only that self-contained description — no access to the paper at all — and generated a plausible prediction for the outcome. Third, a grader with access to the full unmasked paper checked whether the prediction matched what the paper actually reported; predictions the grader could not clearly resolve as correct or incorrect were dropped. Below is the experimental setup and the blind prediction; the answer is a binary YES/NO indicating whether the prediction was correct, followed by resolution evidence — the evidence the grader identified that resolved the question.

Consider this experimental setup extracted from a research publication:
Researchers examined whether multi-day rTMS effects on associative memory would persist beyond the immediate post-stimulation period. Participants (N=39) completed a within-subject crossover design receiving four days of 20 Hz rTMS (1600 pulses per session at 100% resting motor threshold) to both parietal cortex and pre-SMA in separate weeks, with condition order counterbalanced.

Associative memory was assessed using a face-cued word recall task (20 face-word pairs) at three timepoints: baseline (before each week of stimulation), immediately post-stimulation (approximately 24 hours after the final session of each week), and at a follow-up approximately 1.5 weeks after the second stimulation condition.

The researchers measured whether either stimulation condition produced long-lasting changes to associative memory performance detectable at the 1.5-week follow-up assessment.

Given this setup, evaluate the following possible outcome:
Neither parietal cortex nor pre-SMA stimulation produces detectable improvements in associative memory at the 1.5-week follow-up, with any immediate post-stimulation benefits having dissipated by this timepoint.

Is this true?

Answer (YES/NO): NO